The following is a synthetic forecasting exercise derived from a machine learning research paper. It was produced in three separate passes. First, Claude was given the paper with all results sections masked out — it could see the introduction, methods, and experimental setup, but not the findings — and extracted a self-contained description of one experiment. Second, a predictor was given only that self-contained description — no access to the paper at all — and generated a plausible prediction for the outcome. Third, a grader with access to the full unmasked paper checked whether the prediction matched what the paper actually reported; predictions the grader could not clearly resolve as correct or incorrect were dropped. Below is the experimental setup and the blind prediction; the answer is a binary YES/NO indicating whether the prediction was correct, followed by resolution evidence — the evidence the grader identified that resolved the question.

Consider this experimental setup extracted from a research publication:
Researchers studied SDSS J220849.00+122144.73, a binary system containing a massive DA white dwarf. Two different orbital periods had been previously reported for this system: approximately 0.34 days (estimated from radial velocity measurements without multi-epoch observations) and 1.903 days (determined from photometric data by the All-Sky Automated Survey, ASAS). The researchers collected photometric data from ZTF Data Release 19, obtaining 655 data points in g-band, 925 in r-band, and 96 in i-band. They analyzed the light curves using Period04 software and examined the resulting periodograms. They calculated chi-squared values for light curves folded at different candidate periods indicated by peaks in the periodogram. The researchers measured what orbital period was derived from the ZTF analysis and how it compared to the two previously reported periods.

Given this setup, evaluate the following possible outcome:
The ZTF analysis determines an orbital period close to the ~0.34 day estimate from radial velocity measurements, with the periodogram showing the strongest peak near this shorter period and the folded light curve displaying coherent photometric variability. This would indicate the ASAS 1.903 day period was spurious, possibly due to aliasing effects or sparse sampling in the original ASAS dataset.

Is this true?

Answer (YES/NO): NO